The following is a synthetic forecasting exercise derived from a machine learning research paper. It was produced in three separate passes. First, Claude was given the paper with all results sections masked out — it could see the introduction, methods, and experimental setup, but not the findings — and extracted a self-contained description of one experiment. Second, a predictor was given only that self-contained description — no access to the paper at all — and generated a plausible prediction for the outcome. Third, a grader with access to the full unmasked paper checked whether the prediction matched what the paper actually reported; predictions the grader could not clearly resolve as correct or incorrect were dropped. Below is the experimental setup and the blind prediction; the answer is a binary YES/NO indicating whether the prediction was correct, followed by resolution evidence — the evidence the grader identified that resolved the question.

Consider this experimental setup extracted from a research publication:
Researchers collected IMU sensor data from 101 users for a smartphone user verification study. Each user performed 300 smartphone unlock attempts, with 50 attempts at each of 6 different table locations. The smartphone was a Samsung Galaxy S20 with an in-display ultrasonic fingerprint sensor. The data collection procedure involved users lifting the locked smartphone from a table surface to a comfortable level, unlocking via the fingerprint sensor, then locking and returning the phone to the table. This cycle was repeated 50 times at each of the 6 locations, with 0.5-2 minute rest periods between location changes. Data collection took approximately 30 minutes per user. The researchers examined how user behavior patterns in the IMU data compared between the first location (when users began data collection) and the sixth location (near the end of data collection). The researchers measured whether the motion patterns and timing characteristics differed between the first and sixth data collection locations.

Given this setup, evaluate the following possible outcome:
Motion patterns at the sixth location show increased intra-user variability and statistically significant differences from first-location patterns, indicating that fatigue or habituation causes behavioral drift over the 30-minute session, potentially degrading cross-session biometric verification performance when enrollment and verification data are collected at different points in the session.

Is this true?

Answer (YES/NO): NO